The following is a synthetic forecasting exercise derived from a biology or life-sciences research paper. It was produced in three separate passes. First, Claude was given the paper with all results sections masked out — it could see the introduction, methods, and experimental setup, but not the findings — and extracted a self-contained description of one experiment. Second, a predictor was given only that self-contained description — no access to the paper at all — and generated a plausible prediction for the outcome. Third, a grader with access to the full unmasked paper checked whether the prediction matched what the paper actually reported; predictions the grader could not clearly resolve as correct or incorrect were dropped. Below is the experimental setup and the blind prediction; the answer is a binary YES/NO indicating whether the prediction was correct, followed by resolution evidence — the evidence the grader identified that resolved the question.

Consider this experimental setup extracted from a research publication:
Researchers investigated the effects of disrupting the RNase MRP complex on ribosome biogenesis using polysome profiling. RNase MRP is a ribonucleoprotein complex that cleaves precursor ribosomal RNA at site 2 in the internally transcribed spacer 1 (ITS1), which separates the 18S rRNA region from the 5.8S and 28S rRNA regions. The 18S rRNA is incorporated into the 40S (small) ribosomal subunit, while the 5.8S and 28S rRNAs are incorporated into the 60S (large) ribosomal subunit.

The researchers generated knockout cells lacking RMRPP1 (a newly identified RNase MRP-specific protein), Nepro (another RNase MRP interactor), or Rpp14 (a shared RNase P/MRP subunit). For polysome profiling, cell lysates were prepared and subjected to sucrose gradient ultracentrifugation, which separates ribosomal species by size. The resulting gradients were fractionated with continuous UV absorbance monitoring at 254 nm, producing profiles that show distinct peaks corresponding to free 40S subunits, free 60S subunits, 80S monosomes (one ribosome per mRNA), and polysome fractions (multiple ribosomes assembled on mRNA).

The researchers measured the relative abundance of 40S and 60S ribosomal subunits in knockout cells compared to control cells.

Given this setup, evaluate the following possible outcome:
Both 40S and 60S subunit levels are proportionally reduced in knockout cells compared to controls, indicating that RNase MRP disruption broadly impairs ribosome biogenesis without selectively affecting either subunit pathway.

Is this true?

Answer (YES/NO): NO